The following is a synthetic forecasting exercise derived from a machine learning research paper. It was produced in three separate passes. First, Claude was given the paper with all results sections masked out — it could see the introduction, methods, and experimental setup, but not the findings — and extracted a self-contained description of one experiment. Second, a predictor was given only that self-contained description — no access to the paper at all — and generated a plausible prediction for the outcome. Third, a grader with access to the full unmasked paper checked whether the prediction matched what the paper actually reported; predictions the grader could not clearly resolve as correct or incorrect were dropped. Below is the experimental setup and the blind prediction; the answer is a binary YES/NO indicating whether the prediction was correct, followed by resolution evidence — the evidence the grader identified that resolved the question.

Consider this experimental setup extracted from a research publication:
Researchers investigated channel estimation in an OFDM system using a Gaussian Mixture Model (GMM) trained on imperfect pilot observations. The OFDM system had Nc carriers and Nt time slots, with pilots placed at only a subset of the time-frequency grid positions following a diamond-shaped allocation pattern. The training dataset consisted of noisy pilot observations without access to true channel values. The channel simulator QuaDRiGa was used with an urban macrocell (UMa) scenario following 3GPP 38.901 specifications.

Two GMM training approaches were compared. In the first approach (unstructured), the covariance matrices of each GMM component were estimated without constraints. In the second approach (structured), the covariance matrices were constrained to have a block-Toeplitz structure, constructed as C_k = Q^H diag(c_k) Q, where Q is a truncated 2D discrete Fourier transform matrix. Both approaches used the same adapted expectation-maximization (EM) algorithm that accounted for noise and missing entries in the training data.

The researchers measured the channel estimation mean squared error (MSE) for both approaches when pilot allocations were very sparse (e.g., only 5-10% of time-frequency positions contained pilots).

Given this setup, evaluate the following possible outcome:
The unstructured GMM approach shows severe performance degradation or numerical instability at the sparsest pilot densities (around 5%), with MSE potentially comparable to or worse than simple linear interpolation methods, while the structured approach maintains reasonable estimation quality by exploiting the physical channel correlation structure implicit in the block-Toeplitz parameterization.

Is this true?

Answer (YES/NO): NO